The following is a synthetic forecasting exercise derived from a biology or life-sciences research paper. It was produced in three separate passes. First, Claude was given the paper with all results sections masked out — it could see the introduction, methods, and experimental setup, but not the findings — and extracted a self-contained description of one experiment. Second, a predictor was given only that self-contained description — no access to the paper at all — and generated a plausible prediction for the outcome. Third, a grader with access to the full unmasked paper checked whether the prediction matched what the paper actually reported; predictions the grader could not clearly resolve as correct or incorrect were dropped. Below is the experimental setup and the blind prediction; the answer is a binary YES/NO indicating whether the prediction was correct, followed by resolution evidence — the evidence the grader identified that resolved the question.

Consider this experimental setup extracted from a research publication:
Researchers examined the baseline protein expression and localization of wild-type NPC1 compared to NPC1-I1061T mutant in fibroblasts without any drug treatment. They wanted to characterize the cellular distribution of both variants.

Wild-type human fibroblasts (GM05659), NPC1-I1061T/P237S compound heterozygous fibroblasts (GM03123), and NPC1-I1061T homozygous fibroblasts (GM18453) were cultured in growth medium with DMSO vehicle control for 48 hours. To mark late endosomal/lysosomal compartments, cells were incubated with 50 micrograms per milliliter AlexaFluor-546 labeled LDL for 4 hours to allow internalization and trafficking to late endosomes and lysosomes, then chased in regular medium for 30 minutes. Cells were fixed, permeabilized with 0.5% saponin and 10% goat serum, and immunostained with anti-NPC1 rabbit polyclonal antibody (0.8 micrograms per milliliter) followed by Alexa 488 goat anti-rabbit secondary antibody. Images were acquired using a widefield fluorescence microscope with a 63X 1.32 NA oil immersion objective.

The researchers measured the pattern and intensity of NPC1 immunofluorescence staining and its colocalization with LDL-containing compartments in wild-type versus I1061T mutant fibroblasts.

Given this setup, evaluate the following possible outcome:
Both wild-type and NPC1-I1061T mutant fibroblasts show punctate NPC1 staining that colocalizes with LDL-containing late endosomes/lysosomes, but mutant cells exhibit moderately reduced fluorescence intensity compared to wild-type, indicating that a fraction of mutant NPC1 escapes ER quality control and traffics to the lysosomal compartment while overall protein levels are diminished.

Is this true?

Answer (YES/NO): NO